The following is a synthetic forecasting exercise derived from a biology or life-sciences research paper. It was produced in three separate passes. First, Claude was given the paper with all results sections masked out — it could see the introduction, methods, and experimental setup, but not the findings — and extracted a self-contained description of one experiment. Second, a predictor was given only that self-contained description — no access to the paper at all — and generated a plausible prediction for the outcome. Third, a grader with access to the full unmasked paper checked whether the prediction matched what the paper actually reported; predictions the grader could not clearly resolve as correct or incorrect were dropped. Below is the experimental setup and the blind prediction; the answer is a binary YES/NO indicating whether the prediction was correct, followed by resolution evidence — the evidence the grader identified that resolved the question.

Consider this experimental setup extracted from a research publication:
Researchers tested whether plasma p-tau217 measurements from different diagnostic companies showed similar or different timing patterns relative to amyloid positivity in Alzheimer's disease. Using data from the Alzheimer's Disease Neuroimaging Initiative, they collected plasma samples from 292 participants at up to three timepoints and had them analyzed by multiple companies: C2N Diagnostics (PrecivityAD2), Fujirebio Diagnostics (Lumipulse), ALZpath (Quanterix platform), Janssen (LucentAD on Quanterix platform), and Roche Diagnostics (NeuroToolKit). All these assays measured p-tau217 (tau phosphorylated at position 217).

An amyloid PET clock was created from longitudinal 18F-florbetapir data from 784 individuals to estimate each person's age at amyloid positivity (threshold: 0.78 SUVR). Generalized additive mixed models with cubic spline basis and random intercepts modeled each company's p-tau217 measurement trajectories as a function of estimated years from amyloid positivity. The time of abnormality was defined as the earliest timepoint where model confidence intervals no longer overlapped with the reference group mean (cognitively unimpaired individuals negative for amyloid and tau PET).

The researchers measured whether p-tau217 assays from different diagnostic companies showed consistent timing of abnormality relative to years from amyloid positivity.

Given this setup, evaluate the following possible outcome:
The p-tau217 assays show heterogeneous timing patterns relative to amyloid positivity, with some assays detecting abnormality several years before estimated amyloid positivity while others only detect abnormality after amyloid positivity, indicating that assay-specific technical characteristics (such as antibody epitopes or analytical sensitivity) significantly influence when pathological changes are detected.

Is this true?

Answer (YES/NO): NO